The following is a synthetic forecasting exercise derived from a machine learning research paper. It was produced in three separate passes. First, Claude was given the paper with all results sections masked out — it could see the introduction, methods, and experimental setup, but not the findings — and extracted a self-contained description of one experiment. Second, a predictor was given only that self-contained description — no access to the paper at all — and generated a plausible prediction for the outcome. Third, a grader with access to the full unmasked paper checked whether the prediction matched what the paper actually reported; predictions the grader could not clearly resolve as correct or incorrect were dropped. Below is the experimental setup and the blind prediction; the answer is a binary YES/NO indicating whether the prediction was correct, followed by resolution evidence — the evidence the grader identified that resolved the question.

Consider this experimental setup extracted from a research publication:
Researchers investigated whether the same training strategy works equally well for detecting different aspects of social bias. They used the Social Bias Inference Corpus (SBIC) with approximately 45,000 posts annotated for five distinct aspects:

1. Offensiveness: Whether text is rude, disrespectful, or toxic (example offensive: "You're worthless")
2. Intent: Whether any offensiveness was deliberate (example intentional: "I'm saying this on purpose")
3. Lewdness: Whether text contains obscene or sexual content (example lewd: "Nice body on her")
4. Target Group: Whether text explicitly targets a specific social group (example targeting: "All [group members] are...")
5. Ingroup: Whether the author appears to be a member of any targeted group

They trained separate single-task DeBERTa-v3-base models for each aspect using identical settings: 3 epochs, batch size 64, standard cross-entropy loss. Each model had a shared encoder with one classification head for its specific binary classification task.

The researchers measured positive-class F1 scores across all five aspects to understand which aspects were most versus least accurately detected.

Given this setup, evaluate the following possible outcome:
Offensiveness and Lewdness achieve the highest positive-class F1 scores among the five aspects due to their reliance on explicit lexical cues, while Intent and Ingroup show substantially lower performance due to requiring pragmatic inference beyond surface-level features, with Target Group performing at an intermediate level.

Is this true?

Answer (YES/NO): NO